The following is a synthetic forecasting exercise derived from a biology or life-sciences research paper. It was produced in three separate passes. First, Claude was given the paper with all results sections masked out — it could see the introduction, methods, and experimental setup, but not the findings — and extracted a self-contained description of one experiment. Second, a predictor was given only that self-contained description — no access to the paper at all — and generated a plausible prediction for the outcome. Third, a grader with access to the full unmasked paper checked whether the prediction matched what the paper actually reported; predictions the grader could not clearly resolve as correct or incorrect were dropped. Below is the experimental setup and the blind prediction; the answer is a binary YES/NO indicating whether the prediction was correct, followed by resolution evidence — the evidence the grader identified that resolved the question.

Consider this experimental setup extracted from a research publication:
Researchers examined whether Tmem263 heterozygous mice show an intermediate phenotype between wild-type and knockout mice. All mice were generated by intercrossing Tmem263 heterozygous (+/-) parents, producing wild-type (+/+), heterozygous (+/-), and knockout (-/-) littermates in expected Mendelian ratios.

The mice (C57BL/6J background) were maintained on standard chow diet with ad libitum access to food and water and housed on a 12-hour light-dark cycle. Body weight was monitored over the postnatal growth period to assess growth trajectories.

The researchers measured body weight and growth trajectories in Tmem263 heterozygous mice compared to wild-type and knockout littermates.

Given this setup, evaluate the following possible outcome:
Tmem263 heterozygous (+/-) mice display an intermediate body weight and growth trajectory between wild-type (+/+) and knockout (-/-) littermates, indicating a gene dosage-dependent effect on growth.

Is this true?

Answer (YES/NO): NO